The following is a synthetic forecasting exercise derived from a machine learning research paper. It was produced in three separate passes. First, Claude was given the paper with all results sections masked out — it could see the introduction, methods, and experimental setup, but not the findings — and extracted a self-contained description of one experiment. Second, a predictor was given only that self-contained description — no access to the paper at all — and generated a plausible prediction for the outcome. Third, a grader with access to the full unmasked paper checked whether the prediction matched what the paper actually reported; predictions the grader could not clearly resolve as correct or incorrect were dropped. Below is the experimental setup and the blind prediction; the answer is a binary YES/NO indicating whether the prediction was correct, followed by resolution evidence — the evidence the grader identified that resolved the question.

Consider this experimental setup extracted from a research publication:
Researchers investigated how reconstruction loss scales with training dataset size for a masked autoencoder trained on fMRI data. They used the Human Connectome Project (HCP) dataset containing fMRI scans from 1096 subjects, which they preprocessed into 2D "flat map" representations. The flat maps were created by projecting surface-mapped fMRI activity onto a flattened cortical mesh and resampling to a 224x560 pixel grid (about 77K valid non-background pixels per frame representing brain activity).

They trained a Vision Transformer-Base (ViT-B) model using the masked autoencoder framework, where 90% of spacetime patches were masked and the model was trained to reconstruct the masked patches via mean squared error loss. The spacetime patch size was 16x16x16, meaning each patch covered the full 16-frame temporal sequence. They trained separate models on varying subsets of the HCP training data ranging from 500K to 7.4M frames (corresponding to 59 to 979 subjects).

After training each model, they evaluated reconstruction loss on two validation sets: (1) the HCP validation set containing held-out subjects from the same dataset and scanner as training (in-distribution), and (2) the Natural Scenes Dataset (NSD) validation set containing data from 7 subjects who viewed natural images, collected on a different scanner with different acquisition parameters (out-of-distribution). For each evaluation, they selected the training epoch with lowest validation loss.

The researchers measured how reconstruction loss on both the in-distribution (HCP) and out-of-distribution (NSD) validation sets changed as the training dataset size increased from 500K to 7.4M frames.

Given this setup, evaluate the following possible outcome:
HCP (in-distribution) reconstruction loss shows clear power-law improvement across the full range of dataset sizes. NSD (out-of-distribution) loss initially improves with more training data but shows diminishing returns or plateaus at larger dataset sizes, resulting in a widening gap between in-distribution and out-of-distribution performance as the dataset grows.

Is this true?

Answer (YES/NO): YES